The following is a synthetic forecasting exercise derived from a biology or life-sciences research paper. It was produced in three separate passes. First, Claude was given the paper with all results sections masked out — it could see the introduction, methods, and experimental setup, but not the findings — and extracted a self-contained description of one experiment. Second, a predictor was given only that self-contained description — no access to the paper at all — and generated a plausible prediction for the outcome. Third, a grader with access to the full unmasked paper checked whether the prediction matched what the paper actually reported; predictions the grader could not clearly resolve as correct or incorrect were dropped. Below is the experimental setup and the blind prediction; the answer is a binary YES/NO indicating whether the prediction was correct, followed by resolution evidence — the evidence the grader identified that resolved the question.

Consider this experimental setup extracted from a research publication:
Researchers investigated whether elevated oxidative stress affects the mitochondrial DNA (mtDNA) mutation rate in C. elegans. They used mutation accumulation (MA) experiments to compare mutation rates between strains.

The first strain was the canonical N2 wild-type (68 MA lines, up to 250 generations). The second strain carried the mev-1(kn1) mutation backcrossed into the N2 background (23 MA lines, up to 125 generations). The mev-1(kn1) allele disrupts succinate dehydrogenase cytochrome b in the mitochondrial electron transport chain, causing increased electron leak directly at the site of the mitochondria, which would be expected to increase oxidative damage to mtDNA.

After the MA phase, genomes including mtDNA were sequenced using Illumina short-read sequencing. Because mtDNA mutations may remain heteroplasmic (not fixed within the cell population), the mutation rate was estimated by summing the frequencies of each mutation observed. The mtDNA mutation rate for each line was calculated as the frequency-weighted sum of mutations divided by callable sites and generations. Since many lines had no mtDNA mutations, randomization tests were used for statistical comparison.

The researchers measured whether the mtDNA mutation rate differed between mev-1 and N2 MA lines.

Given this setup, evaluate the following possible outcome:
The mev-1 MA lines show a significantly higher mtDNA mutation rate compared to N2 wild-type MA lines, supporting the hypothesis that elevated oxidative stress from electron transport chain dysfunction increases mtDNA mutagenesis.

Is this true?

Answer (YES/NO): NO